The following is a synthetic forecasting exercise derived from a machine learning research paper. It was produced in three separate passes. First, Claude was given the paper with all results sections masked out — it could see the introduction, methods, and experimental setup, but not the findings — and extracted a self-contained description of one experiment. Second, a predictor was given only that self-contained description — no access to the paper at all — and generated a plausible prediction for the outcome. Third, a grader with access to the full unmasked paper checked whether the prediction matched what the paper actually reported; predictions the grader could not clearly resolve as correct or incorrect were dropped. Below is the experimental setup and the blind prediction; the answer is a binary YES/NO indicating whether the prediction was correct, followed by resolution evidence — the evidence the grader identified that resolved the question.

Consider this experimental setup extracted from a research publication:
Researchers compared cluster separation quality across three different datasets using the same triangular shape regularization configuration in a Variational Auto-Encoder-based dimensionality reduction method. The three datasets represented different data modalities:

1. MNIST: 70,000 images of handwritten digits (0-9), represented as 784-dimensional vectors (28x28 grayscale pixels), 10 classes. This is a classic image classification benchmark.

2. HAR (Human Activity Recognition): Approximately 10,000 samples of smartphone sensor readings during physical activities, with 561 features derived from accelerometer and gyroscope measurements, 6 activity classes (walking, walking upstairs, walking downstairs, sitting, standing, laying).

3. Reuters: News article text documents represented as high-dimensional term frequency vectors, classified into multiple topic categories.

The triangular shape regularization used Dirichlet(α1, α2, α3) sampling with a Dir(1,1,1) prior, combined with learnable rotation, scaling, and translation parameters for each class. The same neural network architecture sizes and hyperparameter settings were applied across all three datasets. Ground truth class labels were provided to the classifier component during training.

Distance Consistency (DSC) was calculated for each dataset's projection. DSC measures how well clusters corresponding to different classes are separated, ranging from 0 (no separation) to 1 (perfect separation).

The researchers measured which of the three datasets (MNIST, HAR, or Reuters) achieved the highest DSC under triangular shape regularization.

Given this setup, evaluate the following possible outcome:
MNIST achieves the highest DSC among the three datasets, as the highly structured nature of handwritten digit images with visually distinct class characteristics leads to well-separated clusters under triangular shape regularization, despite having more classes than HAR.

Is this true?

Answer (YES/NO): NO